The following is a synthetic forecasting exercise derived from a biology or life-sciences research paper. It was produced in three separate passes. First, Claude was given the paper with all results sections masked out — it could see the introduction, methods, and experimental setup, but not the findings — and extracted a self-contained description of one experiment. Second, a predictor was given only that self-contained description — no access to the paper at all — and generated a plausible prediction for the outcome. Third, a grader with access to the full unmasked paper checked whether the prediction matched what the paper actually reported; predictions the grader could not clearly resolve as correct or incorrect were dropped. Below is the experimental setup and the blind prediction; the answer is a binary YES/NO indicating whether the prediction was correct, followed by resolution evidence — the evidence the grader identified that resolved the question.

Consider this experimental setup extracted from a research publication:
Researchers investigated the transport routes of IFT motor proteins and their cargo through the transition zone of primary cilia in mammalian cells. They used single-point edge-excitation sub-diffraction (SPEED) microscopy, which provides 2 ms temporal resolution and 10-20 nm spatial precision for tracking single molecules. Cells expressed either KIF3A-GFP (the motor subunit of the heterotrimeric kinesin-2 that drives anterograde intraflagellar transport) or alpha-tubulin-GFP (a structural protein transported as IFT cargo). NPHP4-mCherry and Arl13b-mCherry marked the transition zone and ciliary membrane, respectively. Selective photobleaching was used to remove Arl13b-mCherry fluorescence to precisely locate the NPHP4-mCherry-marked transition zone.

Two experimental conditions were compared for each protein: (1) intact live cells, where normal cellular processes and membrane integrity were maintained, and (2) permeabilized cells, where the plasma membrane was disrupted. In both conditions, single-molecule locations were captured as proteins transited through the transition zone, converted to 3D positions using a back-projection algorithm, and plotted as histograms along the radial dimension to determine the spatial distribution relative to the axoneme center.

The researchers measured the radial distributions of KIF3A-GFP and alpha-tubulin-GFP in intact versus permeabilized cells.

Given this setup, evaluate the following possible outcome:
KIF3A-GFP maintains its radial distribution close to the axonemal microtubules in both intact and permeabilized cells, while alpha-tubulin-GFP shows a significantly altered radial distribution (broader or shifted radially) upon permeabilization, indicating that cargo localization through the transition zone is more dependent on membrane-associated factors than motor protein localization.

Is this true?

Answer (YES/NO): NO